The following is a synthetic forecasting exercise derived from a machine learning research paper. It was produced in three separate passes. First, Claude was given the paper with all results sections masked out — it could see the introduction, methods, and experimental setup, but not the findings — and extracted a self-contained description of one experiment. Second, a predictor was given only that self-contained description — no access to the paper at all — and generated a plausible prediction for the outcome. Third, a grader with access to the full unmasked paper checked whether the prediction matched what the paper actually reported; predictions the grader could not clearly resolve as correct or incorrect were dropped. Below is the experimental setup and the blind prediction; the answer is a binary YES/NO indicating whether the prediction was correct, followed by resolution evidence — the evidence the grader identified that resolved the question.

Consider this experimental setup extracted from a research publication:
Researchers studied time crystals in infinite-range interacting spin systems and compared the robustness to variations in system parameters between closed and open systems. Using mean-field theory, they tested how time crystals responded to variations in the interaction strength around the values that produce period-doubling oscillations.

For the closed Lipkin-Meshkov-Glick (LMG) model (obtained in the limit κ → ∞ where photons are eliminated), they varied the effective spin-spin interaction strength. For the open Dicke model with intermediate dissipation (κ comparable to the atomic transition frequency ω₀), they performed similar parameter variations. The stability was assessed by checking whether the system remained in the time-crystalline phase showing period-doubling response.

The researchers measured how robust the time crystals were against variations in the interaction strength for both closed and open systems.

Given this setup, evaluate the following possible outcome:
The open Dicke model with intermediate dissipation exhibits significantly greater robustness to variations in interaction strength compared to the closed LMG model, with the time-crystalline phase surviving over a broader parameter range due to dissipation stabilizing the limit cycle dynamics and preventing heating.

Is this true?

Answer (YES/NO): NO